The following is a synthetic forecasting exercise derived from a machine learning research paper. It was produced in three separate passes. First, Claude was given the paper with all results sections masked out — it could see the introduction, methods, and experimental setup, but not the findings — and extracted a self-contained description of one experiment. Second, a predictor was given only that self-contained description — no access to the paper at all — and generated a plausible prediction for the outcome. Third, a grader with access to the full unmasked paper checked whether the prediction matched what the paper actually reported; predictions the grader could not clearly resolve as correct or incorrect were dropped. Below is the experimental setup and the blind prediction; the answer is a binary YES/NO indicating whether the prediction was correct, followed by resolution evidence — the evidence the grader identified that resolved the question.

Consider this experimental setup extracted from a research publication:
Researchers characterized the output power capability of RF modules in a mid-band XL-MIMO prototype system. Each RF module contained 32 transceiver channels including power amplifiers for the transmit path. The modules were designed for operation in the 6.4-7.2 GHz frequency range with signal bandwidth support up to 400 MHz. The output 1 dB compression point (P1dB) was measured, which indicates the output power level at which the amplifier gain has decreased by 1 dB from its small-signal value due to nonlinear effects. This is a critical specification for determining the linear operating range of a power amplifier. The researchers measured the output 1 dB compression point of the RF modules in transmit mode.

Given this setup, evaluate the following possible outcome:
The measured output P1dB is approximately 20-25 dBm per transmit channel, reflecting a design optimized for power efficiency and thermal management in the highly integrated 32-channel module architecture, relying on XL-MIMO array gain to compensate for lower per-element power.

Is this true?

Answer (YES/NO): YES